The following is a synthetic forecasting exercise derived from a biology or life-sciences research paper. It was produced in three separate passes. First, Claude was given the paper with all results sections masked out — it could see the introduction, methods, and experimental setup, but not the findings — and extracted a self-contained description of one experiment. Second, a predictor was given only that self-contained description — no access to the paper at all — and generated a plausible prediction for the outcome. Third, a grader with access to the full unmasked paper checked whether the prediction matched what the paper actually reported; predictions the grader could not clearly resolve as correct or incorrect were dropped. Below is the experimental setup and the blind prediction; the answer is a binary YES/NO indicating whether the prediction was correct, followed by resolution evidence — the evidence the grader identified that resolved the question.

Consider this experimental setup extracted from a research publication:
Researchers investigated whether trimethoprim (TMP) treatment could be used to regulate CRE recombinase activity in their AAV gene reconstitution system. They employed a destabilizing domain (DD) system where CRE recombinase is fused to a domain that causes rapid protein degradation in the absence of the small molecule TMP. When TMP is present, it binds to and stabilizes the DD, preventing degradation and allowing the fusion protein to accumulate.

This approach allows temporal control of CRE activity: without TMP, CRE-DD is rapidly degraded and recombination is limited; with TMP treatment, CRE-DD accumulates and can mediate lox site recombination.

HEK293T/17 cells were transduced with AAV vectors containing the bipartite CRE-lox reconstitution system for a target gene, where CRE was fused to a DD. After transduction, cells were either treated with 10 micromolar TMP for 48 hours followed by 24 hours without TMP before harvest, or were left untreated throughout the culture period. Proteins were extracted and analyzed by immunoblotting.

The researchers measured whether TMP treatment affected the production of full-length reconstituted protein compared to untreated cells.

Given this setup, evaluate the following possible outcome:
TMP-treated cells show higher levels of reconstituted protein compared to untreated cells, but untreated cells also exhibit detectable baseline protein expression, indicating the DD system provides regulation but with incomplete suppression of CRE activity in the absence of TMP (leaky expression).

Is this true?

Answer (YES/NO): YES